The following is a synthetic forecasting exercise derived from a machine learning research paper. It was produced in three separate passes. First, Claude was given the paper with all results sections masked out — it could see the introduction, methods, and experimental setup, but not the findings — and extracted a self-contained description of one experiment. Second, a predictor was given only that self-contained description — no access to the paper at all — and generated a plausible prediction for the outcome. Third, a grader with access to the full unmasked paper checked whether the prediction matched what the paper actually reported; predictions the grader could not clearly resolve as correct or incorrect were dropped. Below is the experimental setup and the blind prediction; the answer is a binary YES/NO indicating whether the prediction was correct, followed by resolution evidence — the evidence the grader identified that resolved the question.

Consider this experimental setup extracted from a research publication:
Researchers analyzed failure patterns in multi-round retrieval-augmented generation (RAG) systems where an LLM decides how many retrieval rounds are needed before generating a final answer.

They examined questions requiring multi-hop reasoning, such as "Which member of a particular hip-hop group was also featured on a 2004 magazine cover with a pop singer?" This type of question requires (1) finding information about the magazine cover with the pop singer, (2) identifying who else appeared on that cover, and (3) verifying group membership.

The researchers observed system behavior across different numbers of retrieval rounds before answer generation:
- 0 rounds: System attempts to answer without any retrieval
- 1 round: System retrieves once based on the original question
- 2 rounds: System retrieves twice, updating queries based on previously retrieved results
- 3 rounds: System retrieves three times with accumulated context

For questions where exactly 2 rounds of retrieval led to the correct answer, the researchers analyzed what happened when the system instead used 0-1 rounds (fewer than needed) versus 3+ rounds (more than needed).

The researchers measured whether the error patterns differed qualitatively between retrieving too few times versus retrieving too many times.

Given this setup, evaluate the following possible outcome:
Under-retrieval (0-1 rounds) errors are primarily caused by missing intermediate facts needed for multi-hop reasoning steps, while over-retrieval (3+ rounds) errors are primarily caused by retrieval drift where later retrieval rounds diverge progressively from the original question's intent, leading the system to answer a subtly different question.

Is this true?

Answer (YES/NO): NO